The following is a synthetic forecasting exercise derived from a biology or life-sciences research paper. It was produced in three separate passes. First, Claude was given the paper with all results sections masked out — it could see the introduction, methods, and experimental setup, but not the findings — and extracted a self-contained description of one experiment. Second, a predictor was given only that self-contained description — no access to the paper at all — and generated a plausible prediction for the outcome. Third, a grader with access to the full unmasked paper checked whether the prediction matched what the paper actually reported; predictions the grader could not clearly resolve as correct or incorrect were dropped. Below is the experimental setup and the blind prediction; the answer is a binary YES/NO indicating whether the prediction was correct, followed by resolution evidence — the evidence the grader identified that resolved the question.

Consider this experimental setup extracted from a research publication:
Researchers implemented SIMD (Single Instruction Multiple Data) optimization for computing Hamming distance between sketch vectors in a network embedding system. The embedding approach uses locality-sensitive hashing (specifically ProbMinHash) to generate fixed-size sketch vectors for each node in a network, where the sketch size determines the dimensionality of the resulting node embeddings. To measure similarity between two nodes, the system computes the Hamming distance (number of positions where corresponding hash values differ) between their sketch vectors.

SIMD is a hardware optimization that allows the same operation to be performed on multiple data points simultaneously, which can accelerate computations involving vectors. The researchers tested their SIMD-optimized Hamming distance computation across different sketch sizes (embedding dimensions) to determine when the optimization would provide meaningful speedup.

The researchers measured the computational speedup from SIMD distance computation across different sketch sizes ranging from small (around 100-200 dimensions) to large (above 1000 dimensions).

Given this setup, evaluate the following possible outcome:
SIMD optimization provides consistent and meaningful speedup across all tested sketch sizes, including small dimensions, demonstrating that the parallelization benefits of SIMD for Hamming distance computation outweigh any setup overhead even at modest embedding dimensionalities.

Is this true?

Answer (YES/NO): NO